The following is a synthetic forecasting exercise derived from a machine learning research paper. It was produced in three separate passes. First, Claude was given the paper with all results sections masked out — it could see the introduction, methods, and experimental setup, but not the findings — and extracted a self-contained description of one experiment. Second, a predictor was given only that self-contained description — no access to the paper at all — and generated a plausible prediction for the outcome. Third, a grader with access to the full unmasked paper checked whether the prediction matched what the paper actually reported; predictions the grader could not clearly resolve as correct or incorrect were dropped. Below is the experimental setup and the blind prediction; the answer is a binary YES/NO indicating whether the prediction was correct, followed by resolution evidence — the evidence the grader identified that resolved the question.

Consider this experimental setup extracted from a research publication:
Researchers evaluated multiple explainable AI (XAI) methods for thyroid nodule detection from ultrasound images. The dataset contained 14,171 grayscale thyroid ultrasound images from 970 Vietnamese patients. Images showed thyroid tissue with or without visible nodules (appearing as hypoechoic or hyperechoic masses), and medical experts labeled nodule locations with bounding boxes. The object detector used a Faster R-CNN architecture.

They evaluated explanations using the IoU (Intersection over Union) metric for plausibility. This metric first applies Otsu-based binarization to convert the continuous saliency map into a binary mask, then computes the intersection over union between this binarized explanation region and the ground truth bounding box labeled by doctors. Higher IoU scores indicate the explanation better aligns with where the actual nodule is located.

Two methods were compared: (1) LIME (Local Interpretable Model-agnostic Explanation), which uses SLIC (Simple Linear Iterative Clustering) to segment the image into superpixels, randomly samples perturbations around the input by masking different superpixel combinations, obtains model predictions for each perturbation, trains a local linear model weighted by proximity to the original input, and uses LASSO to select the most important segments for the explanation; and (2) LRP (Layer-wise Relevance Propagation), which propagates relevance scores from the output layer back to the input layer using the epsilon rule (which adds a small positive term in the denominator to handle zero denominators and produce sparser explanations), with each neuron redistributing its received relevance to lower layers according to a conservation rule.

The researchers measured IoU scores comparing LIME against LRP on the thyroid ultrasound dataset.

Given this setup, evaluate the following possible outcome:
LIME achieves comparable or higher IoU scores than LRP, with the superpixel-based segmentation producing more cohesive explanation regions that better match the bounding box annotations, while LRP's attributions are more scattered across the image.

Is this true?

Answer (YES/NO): NO